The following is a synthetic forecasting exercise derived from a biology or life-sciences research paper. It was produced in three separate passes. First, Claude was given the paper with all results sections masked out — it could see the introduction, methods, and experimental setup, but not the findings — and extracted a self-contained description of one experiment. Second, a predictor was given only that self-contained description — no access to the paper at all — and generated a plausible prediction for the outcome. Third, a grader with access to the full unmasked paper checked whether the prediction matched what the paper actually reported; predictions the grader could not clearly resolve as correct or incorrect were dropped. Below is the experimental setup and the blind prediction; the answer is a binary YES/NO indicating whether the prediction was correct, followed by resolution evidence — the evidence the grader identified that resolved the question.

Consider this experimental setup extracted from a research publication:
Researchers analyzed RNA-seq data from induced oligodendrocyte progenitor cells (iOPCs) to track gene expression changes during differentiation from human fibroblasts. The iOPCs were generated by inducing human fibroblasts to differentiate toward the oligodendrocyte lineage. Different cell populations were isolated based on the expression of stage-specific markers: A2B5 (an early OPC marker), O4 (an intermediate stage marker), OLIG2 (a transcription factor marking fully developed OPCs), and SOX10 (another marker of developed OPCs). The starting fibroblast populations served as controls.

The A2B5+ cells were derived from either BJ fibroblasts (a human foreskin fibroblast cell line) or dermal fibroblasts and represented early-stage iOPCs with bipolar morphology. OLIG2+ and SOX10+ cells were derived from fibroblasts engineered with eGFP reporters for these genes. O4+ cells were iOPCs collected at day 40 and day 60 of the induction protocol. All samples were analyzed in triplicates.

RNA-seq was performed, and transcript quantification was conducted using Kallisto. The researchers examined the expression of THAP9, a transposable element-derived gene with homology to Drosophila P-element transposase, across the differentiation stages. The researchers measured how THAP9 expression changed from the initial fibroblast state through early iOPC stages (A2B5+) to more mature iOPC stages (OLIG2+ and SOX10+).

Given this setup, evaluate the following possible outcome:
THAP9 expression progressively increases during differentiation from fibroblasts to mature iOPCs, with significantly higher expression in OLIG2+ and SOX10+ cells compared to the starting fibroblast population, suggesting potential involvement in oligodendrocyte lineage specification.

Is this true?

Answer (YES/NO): NO